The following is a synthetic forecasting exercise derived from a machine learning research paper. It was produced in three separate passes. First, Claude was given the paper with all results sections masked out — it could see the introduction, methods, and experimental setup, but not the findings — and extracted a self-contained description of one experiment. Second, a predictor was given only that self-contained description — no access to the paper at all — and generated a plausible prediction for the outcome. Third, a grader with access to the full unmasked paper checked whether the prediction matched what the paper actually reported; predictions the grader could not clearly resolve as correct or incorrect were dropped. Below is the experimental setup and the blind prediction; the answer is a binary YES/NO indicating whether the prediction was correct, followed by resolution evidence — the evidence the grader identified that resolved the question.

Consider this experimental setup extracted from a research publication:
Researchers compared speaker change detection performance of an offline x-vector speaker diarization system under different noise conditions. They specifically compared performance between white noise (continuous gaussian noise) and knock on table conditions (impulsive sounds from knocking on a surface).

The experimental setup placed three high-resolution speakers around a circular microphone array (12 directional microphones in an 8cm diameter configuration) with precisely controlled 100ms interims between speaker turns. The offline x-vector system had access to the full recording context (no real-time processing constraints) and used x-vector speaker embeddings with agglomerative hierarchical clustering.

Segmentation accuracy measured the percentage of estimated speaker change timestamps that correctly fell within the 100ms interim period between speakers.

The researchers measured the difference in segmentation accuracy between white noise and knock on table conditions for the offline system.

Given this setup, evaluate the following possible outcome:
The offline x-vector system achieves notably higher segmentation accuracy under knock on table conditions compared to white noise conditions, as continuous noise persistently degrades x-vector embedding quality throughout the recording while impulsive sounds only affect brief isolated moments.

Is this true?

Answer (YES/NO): NO